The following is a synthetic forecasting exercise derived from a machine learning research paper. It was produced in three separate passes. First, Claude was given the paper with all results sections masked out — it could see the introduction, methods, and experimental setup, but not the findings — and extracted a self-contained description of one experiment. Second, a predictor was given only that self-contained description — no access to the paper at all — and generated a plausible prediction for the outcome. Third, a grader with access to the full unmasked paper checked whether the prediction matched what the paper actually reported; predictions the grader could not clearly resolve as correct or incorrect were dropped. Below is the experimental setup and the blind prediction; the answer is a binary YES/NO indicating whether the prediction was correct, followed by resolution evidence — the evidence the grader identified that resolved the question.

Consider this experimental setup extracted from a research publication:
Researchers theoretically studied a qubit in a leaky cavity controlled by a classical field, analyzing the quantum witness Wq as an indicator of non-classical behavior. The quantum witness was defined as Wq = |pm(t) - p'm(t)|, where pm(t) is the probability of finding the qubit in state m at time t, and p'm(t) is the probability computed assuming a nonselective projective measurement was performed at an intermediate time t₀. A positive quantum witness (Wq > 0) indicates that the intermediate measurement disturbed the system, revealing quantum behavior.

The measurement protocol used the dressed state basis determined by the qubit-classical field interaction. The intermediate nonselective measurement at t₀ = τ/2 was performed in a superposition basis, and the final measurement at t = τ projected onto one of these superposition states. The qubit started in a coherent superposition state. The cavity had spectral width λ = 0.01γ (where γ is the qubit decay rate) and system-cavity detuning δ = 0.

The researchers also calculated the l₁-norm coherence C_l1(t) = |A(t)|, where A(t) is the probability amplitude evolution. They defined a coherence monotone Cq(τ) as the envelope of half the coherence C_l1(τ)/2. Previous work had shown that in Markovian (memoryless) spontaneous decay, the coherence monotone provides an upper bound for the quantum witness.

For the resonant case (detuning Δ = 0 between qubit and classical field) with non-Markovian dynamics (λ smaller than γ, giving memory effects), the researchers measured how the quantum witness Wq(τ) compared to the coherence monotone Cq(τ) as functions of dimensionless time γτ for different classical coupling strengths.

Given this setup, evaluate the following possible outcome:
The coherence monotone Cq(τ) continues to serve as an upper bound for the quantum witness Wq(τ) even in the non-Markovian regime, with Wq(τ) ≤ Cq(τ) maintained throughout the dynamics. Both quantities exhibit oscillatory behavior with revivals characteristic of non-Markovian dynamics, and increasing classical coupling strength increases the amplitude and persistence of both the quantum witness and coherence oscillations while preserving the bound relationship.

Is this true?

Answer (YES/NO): YES